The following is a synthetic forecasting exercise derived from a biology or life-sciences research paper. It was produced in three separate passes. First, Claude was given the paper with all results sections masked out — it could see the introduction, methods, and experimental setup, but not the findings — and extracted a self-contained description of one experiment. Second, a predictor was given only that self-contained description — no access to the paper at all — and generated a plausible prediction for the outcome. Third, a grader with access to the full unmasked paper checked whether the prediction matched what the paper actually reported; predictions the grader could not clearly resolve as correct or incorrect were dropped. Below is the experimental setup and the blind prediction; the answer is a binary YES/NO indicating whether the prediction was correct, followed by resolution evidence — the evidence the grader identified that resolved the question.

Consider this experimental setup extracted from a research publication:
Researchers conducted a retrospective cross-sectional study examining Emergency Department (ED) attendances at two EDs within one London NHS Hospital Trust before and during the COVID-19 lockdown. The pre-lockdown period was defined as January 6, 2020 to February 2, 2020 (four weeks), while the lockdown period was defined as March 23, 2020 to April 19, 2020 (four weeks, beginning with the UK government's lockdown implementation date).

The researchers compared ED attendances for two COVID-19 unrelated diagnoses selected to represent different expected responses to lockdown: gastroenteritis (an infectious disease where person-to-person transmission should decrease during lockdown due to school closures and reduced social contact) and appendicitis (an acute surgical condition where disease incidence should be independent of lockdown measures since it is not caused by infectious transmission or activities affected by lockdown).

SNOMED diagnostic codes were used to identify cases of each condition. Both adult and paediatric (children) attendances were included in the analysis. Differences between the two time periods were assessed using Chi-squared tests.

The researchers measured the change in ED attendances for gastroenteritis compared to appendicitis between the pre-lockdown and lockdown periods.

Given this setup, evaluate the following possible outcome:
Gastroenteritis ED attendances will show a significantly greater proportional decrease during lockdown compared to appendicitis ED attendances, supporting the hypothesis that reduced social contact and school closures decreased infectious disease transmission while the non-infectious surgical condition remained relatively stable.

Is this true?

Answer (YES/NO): NO